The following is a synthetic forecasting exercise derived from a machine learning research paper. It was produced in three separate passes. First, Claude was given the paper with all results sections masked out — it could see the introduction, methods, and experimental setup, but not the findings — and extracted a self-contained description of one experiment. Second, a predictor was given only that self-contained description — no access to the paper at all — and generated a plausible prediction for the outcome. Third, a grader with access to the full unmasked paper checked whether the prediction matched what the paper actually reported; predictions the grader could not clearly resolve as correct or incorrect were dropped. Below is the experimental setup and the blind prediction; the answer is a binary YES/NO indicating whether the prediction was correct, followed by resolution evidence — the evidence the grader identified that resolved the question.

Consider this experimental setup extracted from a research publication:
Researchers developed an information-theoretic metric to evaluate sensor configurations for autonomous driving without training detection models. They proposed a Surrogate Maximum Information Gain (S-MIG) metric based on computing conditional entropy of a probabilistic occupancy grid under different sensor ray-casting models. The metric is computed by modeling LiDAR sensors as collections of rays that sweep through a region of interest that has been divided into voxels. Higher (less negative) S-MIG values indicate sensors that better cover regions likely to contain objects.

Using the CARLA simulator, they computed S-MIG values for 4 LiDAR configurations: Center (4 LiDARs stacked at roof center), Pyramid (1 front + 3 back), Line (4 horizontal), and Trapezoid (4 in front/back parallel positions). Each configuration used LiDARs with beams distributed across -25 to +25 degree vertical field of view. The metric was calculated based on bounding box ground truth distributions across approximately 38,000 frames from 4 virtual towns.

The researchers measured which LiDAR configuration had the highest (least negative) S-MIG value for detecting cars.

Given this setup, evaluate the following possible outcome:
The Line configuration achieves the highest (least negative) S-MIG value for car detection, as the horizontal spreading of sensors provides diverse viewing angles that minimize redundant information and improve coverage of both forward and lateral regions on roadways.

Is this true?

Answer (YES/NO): NO